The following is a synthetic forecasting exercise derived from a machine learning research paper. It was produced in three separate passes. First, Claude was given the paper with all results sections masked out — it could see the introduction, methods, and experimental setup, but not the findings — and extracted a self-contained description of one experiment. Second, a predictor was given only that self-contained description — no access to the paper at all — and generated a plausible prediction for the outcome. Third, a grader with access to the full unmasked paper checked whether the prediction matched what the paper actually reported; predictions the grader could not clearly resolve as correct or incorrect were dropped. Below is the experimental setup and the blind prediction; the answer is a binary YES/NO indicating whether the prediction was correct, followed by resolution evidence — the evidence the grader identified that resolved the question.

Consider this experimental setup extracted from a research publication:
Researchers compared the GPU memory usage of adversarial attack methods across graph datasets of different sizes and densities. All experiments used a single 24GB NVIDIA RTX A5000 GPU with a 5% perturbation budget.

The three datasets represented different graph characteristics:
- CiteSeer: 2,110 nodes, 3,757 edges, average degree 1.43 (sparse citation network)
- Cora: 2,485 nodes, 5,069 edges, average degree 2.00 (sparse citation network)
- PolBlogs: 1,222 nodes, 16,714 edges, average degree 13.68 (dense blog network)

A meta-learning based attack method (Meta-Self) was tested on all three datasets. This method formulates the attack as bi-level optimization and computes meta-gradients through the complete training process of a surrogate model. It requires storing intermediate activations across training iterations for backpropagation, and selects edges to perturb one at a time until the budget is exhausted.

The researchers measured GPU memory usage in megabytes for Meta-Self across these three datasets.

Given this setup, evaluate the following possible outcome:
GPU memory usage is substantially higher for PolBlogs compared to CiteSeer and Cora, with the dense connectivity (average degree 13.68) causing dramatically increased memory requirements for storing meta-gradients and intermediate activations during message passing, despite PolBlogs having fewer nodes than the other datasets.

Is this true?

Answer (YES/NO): NO